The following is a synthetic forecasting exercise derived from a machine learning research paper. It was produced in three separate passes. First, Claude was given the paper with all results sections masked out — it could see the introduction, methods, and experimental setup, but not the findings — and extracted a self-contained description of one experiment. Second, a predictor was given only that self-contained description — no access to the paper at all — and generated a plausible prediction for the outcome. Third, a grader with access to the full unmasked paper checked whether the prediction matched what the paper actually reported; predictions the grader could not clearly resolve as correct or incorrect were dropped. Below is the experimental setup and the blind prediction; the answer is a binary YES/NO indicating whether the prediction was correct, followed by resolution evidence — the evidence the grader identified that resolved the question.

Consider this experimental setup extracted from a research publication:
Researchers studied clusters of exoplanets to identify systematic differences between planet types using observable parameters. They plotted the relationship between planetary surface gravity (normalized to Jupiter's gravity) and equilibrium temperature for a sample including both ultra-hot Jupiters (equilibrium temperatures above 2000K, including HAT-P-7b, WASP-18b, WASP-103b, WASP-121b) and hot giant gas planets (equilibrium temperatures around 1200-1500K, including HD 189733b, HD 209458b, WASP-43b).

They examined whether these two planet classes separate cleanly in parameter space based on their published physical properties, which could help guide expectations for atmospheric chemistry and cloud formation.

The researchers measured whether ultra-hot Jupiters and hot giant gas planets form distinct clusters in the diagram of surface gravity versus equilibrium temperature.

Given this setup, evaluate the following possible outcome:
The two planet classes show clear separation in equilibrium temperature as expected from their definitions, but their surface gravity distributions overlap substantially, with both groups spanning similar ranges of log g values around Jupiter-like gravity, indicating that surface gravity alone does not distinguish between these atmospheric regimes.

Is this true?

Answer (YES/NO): NO